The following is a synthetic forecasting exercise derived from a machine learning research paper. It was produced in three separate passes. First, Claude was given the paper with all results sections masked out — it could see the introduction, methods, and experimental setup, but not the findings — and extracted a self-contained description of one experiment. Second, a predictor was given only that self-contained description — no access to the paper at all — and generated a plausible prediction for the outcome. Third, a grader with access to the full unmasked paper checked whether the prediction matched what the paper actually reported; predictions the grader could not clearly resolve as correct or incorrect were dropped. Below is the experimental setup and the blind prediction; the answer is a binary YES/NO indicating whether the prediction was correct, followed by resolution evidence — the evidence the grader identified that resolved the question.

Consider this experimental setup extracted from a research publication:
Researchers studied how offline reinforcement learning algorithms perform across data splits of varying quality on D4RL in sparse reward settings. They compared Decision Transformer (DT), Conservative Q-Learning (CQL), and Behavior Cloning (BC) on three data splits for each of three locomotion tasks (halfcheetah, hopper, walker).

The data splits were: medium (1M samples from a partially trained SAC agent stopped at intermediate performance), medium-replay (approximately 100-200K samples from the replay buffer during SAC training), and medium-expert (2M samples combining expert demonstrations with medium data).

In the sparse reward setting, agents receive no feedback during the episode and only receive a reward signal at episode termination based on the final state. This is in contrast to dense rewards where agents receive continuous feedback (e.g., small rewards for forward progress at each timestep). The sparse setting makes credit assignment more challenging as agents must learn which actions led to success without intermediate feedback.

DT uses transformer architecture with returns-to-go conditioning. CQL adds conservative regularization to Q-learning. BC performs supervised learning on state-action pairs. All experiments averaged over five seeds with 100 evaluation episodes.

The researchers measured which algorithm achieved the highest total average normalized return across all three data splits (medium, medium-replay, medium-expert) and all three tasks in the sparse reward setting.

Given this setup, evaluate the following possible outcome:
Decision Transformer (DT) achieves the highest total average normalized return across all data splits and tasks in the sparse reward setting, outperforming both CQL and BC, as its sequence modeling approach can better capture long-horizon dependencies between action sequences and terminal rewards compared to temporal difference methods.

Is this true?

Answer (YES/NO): YES